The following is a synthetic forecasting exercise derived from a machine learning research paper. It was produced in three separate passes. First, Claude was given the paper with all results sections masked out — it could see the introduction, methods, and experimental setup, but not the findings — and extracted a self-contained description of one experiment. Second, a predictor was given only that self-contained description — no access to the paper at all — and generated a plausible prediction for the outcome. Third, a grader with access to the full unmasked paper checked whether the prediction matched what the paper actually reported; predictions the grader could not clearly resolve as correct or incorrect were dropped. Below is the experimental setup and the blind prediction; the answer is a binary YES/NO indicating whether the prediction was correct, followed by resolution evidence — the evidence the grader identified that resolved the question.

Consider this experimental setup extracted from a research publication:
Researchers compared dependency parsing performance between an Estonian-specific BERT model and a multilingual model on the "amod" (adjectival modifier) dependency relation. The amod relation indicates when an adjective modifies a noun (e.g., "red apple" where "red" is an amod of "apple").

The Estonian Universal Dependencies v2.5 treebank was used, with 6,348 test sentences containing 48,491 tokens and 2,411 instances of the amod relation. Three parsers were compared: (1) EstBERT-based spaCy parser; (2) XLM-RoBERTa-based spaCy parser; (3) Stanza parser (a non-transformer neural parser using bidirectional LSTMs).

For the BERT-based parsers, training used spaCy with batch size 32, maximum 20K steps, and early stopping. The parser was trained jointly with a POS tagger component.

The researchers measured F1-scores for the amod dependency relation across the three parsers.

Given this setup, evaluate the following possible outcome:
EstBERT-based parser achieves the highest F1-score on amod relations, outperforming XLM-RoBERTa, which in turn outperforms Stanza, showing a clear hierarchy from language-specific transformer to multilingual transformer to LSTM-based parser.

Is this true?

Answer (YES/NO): NO